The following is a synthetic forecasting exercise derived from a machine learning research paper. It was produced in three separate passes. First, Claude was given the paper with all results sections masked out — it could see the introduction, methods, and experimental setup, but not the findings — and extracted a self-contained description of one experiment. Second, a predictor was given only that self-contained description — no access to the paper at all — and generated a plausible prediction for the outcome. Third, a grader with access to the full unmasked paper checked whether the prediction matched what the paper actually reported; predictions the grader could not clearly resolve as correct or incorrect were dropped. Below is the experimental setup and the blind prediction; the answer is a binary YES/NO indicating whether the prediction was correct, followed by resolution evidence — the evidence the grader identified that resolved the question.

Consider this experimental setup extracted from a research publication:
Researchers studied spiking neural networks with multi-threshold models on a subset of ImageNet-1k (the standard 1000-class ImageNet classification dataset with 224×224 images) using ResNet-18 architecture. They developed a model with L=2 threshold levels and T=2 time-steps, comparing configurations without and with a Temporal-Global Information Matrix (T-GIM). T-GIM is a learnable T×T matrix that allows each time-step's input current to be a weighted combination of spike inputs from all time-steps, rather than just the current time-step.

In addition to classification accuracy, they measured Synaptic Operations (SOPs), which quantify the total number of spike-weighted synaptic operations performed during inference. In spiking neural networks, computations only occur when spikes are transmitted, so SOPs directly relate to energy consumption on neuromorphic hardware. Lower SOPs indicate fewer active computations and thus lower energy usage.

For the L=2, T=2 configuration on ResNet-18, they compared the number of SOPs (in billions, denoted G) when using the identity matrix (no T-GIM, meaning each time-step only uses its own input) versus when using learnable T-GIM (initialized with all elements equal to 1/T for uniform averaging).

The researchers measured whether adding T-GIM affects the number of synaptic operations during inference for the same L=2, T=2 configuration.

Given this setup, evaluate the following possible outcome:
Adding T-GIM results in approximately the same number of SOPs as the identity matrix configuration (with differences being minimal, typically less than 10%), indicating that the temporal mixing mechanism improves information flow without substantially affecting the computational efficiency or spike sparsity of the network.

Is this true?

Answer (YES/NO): NO